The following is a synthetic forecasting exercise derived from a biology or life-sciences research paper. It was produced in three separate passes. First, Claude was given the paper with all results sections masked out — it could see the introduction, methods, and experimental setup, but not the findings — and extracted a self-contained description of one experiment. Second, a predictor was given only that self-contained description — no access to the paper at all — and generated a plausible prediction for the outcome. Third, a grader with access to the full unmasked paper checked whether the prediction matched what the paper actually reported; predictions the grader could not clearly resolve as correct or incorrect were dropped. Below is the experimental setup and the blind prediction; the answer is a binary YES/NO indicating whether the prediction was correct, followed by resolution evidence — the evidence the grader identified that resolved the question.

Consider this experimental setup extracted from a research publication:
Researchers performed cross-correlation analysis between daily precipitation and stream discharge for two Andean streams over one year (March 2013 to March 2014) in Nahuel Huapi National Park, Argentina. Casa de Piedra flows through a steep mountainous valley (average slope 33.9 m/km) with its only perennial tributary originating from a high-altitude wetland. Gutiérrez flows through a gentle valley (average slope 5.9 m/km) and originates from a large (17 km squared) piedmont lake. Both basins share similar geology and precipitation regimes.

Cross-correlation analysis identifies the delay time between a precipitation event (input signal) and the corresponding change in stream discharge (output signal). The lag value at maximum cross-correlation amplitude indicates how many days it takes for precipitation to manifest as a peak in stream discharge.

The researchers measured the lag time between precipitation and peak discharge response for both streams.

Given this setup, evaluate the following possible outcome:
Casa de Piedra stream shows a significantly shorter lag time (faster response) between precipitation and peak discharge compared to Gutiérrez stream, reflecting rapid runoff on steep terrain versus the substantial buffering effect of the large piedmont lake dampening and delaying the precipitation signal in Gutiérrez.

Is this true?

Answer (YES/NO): YES